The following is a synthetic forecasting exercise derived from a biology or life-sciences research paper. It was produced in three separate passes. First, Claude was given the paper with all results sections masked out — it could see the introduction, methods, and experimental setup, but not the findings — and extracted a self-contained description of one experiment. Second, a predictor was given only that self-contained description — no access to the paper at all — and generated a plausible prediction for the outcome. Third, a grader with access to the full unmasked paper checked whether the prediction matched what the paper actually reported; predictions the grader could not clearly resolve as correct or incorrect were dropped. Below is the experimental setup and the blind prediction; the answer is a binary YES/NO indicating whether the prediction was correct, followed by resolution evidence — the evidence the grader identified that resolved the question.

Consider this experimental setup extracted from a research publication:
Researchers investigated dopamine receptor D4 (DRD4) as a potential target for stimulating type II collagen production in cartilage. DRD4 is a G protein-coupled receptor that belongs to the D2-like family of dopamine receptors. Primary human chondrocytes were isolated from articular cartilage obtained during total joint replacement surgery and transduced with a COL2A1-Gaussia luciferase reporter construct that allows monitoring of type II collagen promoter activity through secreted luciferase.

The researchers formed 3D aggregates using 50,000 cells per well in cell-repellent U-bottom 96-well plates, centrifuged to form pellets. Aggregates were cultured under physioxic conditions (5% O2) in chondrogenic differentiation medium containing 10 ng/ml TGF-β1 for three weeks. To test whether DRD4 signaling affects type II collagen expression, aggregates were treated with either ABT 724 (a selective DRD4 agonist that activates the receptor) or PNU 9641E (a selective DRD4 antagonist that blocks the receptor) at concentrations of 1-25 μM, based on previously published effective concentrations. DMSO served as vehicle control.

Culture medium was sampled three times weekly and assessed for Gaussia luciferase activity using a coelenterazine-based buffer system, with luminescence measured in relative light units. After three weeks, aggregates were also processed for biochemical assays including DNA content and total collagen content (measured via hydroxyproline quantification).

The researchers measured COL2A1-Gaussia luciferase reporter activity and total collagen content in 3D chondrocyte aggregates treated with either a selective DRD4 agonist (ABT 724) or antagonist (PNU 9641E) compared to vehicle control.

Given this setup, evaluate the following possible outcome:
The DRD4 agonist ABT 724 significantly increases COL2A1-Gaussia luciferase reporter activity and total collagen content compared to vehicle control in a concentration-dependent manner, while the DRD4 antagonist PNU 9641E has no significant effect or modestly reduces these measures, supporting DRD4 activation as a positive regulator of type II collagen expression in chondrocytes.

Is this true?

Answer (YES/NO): NO